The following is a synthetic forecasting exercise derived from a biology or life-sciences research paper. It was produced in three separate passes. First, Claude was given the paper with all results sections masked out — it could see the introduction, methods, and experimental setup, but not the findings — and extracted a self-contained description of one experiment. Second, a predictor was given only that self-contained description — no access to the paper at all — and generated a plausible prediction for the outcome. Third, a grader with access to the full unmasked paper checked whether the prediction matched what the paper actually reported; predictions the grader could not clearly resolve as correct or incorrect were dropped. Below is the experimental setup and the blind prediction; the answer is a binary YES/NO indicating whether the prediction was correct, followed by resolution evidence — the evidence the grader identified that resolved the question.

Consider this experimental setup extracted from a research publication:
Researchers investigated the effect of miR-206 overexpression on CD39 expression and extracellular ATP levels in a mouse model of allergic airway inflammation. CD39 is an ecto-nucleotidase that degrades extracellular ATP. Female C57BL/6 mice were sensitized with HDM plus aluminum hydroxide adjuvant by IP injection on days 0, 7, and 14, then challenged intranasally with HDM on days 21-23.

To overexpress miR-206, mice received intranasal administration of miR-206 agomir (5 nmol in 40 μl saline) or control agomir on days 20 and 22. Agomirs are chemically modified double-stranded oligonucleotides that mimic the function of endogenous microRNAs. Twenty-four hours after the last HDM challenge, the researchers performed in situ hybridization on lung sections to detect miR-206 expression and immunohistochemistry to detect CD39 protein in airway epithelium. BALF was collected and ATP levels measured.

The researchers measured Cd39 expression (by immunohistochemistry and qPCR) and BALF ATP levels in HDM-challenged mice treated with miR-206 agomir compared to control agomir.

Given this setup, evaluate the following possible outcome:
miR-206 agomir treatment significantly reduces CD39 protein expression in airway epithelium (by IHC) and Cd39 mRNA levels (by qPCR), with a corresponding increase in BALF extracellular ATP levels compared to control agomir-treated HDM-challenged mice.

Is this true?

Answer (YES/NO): YES